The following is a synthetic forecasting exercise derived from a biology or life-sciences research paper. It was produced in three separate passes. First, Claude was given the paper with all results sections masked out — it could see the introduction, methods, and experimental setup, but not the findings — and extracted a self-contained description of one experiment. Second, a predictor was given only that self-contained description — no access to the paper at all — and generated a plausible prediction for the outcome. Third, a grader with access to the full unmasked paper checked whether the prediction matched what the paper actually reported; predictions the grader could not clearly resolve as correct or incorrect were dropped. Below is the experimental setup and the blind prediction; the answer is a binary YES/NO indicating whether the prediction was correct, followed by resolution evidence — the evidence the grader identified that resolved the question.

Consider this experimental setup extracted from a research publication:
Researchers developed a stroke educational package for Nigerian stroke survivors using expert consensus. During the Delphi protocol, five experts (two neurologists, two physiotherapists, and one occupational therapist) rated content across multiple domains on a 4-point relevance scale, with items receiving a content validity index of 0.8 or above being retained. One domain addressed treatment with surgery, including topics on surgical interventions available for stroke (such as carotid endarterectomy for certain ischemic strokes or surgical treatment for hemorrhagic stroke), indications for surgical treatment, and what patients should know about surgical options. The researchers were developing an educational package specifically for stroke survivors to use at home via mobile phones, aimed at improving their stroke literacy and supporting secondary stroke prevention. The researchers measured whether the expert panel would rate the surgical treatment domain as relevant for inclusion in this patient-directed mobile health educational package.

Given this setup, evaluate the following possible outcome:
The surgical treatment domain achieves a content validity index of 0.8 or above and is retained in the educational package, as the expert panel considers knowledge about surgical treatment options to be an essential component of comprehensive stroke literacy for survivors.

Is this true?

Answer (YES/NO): NO